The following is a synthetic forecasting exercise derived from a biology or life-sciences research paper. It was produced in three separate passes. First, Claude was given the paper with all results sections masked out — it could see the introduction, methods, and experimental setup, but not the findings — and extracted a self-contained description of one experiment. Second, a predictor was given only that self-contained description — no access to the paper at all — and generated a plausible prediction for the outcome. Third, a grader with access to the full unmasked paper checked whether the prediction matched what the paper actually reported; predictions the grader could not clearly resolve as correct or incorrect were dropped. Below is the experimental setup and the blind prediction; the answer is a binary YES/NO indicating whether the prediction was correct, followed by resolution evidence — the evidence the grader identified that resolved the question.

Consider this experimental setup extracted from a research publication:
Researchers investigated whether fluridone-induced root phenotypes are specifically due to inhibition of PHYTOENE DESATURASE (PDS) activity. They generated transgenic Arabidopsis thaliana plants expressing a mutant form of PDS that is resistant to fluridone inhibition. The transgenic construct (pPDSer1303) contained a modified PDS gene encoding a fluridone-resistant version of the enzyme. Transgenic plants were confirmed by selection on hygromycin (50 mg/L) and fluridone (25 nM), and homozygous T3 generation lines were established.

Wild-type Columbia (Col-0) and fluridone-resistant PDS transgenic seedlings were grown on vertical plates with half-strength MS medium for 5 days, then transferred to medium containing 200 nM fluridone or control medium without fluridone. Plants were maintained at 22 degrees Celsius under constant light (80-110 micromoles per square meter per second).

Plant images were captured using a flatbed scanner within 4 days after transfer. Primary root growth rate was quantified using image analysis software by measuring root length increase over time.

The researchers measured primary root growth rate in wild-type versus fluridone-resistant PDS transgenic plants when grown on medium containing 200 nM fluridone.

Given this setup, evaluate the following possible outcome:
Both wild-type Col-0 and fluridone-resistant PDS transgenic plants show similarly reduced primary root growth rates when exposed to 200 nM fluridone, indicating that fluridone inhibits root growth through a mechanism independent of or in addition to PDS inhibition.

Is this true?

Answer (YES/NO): NO